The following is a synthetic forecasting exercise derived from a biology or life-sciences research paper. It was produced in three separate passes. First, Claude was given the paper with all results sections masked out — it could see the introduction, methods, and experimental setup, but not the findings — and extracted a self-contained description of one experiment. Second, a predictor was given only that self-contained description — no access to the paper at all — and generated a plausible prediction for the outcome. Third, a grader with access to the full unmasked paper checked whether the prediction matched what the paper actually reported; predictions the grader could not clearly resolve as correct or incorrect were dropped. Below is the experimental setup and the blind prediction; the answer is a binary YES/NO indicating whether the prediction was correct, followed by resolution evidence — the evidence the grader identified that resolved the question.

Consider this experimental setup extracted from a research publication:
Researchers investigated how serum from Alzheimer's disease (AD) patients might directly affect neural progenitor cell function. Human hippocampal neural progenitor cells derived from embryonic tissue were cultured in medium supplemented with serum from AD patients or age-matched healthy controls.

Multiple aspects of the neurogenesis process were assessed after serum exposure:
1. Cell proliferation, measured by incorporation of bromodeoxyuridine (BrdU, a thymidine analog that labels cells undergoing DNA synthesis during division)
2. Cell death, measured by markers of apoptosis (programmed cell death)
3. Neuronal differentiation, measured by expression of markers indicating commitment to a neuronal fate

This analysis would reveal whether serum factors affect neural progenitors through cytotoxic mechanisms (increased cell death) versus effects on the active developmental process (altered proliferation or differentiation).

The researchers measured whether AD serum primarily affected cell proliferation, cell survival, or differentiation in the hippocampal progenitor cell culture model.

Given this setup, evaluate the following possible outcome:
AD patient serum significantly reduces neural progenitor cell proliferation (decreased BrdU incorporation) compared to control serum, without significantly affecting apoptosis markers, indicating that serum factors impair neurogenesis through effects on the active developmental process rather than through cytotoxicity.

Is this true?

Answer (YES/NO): NO